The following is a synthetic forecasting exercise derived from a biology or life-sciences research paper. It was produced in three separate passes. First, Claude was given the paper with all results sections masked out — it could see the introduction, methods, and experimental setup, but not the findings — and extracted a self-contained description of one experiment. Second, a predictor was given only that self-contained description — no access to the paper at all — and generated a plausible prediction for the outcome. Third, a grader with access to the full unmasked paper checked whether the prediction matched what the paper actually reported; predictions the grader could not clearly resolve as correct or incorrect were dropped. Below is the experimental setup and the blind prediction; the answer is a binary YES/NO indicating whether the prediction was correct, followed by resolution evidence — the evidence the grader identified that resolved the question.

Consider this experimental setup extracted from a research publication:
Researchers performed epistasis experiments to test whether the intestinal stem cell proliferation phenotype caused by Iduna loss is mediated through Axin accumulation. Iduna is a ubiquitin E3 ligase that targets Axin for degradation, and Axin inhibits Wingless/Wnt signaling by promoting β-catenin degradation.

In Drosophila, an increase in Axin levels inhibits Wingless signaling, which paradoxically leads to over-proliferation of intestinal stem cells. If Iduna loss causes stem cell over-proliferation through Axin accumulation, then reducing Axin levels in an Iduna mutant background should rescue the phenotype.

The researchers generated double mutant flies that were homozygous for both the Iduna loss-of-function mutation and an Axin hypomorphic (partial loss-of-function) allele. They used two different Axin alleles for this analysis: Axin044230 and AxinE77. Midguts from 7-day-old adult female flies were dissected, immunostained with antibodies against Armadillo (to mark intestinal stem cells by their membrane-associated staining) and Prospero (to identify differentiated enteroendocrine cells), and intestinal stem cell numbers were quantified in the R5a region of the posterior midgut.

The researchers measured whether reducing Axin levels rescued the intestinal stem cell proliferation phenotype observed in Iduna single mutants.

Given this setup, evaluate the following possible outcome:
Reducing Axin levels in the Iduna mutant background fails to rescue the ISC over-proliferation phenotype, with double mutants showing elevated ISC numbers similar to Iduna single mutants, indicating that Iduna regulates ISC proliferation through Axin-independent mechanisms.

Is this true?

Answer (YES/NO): NO